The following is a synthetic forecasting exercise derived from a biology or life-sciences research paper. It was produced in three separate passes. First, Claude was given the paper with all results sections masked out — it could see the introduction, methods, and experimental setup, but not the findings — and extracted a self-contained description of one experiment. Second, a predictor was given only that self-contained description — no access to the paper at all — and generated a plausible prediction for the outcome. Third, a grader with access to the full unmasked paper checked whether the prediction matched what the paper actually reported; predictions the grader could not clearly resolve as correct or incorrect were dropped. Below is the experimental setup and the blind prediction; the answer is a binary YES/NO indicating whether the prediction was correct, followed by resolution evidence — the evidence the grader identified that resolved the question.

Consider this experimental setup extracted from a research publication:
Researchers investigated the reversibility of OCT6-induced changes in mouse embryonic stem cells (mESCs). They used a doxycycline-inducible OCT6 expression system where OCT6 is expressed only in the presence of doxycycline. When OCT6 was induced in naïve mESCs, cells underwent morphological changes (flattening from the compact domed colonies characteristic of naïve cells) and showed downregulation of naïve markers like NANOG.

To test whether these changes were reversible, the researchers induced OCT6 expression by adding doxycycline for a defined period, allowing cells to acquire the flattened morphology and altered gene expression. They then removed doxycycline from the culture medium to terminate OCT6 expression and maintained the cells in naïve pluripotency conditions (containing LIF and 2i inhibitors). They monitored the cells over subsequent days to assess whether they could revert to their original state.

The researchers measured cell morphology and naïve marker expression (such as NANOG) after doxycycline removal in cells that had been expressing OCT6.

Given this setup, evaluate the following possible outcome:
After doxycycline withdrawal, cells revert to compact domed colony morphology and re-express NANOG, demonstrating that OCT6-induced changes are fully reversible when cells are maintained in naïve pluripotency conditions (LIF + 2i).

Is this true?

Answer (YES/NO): YES